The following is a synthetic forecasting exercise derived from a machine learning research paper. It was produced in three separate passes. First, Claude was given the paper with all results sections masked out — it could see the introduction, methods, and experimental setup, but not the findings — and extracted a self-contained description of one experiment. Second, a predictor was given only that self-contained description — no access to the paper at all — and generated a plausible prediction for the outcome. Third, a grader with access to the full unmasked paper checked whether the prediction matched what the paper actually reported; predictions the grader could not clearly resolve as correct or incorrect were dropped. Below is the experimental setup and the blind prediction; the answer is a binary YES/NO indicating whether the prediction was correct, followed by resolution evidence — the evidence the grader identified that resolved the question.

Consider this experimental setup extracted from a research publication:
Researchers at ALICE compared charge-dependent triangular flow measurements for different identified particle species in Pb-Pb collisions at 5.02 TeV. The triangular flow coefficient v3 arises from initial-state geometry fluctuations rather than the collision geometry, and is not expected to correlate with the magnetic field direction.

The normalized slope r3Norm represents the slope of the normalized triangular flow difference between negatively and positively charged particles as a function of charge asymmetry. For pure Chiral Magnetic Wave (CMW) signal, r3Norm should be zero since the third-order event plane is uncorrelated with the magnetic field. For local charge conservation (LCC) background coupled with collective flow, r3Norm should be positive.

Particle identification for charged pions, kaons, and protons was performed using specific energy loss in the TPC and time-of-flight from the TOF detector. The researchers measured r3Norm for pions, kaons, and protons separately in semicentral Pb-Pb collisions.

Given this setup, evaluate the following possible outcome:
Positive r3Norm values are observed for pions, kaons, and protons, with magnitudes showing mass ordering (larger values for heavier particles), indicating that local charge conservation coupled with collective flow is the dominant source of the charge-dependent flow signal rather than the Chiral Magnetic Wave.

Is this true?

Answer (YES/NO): NO